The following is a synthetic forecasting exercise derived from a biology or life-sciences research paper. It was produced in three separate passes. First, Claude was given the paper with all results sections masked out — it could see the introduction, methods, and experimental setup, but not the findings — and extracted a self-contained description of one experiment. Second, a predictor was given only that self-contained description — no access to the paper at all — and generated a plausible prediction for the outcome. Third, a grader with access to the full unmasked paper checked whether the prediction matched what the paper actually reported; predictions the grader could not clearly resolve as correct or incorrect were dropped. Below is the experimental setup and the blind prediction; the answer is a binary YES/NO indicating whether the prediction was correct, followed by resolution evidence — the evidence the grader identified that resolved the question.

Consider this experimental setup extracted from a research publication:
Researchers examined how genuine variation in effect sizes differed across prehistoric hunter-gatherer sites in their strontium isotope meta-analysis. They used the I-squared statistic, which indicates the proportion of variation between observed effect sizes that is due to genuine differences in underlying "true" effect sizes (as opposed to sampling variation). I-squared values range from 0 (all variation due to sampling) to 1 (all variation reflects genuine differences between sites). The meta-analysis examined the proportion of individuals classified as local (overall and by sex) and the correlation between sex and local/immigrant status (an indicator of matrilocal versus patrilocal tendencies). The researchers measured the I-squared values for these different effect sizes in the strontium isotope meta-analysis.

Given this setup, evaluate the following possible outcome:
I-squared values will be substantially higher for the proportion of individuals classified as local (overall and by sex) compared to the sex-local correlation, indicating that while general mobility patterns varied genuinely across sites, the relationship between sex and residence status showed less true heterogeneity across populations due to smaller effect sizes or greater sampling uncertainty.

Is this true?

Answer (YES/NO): YES